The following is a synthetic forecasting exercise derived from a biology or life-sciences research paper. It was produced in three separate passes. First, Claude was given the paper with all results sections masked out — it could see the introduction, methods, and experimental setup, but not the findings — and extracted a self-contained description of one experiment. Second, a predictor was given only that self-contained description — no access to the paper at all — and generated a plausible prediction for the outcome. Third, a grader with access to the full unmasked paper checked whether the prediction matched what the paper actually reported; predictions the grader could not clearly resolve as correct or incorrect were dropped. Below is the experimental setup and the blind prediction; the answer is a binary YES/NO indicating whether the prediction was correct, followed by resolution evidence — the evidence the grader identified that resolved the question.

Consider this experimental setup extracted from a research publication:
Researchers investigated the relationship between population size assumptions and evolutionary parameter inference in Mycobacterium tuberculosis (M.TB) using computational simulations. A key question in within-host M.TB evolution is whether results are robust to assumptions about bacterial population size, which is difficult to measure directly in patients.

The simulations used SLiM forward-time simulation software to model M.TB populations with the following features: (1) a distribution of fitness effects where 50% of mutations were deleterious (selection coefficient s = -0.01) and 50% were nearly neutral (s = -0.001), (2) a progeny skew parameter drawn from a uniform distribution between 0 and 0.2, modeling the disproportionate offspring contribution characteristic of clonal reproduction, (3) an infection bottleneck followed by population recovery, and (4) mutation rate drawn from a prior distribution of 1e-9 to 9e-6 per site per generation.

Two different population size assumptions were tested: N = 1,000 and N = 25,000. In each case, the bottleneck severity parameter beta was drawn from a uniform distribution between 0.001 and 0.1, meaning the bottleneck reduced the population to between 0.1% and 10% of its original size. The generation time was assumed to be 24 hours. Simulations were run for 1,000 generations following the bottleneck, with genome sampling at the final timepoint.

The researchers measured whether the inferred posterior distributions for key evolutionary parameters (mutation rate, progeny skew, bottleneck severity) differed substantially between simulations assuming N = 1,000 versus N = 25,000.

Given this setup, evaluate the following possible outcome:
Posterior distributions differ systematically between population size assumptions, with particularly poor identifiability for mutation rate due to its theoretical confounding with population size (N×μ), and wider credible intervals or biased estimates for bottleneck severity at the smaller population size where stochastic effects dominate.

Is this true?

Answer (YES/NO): NO